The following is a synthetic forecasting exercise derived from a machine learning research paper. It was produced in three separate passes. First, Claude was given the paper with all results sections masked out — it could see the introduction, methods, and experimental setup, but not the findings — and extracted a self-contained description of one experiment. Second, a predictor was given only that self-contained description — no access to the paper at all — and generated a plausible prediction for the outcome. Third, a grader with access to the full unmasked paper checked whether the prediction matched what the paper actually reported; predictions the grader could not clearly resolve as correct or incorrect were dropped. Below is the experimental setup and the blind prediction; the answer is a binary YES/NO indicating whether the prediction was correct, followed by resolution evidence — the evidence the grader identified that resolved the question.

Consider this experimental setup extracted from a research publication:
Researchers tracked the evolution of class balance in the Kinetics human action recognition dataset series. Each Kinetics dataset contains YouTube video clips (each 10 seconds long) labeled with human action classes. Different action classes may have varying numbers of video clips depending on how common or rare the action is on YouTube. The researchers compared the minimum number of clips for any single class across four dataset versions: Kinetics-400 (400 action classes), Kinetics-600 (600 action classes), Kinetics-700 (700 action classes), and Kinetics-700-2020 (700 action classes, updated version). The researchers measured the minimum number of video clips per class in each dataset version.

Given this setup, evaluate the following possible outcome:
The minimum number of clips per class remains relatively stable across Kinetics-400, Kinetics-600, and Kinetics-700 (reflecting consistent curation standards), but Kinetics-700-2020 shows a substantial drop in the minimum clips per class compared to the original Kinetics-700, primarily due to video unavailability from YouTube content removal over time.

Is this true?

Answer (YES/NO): NO